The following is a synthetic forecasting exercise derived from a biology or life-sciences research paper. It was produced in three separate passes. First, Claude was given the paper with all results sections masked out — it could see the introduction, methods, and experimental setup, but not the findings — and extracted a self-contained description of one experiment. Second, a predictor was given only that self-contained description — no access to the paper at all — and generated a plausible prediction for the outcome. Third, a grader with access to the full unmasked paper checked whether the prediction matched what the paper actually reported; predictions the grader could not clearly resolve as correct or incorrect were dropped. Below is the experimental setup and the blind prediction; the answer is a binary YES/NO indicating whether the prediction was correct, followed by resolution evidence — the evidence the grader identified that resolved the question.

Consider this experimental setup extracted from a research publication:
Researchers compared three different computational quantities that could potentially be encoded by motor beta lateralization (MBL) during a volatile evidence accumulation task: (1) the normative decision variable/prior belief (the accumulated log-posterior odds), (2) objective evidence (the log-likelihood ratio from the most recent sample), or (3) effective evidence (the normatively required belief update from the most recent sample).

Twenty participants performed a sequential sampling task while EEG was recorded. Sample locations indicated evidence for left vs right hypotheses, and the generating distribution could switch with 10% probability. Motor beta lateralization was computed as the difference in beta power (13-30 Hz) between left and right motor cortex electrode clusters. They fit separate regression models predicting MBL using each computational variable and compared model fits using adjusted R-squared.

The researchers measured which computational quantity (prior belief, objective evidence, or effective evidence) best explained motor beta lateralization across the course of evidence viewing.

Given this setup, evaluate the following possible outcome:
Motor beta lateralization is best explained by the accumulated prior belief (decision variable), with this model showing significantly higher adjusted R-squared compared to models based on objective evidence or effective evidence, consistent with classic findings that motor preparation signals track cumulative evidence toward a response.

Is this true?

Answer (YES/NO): NO